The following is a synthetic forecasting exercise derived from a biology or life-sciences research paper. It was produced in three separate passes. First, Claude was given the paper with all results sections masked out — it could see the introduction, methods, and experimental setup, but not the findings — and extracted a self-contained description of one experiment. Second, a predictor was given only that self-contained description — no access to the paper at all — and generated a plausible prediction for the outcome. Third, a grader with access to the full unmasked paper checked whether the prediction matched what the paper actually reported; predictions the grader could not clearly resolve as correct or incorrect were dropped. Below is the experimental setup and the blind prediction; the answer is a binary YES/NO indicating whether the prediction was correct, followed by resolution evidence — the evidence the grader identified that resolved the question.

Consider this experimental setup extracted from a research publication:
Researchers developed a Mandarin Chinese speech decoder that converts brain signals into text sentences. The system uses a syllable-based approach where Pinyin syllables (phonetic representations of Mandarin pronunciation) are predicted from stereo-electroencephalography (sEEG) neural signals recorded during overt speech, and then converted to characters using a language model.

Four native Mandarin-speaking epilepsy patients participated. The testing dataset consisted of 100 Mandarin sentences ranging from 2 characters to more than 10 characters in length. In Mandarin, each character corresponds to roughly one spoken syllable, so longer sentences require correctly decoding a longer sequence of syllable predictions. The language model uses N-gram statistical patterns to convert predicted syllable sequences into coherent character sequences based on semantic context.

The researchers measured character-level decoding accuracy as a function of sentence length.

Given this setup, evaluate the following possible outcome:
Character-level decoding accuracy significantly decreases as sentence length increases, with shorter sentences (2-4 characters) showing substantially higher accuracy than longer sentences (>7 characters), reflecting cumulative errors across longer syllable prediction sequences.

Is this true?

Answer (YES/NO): NO